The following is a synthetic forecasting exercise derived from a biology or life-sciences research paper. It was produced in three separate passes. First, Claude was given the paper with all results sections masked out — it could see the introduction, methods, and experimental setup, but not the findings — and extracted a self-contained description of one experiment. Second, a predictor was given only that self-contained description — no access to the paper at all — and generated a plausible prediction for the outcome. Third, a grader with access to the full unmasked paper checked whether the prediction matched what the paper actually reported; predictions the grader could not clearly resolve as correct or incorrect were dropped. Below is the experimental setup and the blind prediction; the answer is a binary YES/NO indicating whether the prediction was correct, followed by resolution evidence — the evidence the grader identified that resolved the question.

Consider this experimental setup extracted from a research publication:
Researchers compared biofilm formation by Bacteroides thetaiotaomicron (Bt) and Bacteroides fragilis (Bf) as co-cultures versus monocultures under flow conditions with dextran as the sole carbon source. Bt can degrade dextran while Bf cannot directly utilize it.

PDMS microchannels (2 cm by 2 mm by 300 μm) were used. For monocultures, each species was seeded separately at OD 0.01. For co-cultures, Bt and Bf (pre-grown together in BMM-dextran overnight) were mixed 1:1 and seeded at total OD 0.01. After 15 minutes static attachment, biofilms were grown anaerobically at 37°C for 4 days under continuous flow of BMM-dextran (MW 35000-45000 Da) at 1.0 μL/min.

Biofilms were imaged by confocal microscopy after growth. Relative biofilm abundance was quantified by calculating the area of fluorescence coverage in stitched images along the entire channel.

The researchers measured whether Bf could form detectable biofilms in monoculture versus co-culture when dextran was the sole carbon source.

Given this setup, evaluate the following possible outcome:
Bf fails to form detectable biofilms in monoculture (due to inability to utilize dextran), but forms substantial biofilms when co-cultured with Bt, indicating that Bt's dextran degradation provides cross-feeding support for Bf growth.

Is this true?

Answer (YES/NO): NO